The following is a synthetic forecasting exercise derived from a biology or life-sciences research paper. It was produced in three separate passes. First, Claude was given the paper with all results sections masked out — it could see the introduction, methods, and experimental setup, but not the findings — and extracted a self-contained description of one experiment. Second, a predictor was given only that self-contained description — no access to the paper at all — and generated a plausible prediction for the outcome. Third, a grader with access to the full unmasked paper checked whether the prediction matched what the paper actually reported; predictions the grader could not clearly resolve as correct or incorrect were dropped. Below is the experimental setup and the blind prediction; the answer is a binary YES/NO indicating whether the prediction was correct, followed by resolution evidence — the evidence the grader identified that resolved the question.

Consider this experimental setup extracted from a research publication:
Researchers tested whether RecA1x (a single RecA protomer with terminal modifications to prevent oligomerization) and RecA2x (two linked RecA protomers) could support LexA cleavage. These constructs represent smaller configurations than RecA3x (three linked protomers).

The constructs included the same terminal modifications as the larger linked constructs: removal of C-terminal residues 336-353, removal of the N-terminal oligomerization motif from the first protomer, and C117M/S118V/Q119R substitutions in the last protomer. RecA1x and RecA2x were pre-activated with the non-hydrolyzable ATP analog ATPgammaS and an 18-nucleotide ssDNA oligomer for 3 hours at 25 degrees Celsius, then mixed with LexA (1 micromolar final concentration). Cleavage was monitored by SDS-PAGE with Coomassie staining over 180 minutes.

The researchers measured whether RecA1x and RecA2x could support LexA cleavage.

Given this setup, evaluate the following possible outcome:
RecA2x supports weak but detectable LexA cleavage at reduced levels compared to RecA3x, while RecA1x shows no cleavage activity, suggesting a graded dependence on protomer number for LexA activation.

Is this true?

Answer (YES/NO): YES